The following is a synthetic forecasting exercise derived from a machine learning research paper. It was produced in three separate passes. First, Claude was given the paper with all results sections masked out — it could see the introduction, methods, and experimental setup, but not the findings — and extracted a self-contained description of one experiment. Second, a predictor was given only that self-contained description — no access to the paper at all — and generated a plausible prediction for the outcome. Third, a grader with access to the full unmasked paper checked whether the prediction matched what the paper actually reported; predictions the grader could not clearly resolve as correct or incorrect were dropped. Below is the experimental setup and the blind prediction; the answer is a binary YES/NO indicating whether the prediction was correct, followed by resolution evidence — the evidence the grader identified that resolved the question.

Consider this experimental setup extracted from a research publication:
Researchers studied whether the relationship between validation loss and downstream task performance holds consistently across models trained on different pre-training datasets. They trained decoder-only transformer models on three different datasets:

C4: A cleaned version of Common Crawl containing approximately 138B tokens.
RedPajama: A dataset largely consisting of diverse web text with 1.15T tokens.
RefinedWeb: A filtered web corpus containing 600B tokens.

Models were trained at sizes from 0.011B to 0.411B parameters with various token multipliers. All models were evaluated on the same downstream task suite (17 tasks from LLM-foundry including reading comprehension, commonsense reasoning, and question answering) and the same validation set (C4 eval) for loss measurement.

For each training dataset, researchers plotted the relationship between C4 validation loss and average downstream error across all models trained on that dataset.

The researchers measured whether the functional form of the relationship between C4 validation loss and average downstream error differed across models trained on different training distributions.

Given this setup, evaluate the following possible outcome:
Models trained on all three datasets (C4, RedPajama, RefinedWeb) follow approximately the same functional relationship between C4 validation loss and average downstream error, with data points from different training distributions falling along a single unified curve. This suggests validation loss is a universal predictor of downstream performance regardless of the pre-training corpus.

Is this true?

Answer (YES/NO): NO